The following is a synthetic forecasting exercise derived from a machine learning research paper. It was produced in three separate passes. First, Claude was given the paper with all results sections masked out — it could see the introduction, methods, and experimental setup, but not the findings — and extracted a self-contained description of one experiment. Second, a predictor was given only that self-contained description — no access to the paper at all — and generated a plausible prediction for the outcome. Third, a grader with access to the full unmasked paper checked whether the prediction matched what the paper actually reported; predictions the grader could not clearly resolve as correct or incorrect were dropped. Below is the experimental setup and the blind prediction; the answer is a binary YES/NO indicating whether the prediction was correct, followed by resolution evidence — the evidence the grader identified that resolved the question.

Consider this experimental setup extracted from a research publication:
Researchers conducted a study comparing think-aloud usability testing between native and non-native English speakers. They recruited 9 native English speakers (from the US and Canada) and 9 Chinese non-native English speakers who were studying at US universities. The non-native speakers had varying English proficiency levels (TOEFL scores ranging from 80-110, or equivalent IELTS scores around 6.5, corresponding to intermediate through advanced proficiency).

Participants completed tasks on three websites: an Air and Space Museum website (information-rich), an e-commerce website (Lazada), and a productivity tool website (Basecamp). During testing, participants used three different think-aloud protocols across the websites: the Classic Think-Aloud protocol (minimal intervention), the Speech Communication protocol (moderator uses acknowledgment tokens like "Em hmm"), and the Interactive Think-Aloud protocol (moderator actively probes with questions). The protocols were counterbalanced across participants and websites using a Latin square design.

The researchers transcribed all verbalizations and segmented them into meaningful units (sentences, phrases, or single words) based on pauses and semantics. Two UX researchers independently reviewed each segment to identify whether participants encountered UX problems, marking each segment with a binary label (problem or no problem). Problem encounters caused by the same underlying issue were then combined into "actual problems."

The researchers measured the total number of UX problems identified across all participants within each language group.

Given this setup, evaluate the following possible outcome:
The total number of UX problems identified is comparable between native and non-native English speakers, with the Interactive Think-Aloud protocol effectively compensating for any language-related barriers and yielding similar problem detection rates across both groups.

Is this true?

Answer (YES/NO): NO